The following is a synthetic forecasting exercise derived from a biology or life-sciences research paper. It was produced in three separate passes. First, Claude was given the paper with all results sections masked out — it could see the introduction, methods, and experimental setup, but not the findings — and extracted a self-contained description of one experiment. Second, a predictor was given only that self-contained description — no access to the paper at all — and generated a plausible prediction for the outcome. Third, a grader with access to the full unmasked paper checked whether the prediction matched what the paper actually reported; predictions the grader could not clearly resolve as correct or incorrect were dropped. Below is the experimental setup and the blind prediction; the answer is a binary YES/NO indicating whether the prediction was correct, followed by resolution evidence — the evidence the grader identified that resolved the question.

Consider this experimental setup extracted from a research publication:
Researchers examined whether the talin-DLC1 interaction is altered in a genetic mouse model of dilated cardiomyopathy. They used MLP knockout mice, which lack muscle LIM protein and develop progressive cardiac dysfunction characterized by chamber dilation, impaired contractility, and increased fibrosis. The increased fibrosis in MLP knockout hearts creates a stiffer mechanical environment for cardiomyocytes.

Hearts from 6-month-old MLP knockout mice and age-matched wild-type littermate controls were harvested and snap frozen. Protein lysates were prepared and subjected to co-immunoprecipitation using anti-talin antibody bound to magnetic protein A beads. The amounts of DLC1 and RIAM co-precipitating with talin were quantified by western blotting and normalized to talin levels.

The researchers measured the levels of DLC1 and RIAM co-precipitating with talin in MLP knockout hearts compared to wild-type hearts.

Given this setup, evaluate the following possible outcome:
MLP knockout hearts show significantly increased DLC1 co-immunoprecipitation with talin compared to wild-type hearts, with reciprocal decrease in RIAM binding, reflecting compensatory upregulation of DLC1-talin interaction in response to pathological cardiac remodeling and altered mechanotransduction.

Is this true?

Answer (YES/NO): NO